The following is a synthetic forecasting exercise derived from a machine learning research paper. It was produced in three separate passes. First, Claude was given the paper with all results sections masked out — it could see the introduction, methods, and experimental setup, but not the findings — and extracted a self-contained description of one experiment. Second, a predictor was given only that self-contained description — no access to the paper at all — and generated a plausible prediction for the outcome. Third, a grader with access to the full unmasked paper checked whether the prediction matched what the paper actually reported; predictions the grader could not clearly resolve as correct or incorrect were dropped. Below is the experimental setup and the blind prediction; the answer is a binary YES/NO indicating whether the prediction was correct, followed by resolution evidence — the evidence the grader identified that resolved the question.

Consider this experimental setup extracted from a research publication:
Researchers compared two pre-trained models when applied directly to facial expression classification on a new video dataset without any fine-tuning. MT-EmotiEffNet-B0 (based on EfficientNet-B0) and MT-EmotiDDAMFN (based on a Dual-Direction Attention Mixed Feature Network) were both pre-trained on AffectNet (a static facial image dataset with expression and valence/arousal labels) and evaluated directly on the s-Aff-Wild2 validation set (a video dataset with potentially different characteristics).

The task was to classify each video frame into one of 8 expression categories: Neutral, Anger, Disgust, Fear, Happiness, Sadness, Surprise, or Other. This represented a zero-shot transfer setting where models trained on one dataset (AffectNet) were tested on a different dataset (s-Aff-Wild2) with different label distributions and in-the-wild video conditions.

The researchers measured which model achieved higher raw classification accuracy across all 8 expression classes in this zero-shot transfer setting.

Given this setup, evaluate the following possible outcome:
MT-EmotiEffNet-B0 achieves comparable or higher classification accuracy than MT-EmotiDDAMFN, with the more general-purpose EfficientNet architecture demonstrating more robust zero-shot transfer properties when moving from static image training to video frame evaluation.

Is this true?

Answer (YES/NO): NO